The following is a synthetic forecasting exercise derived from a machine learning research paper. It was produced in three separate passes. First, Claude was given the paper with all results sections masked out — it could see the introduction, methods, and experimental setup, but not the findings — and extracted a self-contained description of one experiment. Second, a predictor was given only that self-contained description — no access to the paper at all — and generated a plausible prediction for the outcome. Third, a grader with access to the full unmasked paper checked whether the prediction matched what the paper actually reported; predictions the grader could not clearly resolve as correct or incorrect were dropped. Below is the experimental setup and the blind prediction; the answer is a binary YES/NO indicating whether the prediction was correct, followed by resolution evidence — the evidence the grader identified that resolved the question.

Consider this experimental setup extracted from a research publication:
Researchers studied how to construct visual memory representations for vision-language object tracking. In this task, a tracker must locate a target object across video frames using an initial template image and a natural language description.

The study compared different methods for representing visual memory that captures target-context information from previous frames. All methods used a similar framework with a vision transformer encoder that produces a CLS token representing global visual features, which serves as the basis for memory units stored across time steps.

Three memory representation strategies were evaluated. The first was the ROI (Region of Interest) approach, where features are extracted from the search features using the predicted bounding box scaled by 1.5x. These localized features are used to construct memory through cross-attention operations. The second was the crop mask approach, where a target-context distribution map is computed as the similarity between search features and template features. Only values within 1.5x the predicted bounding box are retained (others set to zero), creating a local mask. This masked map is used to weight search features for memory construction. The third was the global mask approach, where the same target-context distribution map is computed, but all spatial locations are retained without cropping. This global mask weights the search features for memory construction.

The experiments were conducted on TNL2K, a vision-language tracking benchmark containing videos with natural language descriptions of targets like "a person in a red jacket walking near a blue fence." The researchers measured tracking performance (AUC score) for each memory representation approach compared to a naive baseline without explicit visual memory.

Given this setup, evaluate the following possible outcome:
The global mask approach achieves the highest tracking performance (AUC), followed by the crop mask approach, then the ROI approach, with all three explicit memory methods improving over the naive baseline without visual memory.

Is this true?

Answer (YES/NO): YES